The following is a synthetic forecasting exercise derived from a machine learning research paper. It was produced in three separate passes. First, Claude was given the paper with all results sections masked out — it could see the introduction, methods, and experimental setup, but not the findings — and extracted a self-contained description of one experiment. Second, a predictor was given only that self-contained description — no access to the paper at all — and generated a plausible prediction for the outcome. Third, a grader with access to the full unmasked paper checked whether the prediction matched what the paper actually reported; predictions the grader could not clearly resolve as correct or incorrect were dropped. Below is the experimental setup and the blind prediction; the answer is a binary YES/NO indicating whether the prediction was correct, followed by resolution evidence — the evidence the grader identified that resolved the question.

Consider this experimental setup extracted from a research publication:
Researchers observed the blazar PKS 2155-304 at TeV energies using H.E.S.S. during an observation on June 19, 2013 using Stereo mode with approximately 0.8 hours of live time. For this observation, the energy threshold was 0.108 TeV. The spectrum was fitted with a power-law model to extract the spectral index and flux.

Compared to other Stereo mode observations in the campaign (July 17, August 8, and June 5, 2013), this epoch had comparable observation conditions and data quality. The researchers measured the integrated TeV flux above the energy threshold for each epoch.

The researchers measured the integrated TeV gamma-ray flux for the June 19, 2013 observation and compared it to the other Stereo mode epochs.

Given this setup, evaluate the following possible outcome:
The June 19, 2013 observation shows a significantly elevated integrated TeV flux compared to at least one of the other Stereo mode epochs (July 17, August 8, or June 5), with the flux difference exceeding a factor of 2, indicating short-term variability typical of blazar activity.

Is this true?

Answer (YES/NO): YES